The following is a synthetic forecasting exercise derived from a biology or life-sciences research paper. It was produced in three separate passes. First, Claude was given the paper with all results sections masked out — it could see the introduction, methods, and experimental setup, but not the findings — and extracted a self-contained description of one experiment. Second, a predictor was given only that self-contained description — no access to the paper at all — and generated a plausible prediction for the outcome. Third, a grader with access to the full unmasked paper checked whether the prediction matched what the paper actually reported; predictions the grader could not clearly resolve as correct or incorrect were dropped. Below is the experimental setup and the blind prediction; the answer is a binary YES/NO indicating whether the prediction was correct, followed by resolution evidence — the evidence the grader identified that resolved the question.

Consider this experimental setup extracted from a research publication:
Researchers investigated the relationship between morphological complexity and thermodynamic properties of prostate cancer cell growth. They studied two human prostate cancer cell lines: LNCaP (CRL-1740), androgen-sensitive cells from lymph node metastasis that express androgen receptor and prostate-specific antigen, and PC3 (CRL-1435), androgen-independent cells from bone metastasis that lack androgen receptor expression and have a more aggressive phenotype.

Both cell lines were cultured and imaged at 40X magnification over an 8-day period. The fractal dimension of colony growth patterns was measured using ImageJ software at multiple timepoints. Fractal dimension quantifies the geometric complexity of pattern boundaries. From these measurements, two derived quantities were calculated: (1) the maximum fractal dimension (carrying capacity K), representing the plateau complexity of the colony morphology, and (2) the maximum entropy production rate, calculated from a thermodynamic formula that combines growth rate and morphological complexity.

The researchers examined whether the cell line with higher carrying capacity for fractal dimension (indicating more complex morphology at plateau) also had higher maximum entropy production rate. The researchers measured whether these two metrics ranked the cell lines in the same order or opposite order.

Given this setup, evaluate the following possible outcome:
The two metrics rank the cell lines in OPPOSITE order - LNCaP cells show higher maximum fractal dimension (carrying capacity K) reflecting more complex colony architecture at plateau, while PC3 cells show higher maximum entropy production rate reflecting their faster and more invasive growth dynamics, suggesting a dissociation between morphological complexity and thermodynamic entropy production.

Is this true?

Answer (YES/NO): YES